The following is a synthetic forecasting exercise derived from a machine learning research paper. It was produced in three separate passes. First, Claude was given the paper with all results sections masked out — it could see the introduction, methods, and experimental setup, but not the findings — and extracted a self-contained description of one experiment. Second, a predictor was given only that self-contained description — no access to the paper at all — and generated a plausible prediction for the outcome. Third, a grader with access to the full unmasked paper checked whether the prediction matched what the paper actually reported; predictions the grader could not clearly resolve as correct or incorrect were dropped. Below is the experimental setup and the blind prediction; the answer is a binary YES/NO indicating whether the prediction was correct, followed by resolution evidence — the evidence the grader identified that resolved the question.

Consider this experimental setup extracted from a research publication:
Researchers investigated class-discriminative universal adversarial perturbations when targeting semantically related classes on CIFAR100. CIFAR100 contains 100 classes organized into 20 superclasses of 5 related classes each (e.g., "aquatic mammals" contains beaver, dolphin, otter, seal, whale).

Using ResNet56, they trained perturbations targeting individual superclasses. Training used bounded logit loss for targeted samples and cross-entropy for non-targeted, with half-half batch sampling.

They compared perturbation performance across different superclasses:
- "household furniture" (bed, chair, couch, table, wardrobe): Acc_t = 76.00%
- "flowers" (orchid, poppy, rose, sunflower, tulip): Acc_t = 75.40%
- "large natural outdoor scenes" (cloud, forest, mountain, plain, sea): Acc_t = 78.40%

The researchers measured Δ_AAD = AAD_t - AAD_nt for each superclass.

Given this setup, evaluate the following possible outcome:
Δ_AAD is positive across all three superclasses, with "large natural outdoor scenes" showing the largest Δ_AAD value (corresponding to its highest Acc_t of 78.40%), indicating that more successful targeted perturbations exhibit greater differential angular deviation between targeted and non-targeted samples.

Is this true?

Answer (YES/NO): NO